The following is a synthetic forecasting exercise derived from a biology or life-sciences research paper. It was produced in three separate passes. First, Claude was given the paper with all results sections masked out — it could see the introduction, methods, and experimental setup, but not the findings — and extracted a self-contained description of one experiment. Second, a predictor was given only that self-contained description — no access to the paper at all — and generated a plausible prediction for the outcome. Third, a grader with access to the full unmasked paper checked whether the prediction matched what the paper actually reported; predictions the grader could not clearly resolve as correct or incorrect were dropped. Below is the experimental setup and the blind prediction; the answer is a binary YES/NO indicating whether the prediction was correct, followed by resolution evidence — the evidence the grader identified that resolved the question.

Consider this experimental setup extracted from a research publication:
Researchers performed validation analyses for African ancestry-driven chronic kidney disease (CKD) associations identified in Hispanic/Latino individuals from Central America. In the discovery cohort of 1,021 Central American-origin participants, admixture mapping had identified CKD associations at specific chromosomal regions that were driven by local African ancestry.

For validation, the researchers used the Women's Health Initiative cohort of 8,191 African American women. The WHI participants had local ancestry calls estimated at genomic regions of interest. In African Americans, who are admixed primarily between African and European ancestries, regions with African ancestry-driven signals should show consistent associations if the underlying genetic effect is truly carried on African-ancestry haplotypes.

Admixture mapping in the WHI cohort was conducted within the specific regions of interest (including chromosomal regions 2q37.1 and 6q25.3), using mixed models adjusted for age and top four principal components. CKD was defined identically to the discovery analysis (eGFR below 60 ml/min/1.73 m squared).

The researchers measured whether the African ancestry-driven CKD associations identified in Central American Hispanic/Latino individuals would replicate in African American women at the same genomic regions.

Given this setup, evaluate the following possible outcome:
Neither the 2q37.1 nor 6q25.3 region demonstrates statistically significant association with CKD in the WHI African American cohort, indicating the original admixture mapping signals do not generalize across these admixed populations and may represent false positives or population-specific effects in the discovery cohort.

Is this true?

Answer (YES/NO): NO